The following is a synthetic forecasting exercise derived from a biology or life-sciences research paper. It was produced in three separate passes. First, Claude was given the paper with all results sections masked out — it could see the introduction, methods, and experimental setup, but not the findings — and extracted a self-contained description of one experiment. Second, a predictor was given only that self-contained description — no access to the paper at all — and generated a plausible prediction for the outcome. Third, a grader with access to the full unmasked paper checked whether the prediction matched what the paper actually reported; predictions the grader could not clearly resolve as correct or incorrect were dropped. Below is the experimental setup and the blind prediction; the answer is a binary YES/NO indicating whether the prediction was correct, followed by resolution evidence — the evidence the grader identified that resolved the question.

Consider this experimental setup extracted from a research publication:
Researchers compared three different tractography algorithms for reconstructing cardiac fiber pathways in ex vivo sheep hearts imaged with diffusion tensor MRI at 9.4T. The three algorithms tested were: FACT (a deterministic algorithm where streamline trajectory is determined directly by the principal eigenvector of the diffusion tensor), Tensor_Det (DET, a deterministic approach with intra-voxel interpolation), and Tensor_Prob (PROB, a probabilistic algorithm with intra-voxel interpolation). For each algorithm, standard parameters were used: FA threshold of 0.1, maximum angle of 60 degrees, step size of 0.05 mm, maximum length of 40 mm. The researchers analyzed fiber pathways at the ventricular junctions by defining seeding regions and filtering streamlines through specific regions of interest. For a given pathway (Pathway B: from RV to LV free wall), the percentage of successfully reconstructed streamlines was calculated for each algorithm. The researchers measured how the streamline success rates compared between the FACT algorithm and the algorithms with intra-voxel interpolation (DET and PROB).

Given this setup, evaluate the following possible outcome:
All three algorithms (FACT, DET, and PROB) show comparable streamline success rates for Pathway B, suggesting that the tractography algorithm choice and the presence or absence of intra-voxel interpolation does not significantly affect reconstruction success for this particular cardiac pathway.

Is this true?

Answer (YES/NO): NO